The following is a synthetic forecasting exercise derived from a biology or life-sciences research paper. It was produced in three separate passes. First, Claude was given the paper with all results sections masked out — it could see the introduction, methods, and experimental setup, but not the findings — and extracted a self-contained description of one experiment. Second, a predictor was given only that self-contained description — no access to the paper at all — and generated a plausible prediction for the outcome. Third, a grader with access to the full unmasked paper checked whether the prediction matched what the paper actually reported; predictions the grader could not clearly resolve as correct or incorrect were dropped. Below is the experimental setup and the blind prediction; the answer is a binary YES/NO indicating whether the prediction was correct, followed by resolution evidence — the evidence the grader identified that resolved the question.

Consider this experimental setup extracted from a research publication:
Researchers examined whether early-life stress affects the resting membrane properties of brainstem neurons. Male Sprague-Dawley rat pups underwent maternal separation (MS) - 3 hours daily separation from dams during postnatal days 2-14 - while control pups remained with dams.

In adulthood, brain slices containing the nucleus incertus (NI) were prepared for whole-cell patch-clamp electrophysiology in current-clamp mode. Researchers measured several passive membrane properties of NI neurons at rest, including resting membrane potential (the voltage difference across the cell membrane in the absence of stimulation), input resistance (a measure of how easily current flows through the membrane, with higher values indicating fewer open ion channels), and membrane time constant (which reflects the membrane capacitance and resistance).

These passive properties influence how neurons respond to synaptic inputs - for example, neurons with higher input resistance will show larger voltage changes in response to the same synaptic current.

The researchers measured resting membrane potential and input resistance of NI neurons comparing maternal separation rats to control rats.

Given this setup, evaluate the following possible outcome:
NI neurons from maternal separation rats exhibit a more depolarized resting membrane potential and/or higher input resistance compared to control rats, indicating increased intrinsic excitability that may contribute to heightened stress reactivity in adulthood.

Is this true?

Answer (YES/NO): NO